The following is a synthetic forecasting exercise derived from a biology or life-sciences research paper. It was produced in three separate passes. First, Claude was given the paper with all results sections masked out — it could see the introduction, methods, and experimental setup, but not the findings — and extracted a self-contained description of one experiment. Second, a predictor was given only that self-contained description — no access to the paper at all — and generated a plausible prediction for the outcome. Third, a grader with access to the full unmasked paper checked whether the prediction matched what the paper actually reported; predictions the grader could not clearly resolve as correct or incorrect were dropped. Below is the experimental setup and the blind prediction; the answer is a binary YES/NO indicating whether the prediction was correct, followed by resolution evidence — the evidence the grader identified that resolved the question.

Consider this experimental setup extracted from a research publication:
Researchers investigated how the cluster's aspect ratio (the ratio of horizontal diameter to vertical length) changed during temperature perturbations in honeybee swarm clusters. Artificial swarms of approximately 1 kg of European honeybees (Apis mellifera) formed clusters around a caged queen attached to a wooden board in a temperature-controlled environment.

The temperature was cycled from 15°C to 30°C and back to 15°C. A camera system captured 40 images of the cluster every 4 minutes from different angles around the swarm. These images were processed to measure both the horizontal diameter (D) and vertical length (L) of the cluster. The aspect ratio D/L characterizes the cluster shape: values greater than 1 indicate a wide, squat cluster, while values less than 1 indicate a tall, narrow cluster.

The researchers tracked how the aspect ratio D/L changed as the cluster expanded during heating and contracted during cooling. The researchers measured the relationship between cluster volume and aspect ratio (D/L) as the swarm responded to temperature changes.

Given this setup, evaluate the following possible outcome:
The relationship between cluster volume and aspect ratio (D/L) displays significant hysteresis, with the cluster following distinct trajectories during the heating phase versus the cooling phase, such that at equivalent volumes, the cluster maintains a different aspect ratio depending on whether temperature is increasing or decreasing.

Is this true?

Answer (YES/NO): YES